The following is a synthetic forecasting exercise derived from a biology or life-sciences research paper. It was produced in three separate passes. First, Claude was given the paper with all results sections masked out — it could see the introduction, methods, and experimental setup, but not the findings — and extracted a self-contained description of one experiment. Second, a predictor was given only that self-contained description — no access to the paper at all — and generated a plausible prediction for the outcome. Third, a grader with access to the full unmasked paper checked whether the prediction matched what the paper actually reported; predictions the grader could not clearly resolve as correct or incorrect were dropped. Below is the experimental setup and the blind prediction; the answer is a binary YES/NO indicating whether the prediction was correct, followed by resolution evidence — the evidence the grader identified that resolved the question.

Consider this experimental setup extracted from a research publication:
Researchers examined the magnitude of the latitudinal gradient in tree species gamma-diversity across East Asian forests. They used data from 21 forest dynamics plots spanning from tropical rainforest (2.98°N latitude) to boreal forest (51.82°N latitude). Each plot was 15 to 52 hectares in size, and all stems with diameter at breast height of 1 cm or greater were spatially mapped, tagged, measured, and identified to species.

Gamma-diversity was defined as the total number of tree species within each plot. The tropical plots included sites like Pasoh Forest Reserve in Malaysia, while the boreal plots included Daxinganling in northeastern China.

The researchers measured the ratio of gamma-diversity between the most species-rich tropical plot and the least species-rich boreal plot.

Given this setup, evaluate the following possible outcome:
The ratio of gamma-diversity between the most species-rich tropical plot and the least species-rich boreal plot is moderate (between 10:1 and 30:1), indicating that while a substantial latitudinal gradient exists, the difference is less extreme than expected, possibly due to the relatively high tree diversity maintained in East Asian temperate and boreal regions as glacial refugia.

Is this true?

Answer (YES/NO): NO